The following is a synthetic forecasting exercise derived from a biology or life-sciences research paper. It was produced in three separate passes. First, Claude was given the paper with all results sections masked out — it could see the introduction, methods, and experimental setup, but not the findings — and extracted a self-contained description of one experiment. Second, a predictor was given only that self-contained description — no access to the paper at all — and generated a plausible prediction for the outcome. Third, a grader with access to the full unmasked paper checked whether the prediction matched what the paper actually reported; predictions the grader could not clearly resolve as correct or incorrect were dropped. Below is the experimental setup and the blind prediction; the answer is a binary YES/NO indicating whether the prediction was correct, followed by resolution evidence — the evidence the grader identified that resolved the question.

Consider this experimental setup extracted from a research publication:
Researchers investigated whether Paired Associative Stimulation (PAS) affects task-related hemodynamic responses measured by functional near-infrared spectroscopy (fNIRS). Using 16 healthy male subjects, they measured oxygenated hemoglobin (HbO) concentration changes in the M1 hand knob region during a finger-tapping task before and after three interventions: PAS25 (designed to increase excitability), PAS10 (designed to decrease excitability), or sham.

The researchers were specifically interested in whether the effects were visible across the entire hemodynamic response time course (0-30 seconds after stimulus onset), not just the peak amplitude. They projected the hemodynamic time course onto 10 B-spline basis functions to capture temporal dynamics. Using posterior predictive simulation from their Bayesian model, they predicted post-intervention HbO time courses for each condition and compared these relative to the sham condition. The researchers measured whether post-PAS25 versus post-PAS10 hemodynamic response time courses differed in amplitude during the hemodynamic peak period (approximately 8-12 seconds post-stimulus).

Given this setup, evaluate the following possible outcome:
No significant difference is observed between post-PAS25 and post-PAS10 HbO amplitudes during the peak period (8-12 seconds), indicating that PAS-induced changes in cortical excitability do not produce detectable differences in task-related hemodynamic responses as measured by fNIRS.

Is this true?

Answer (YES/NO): NO